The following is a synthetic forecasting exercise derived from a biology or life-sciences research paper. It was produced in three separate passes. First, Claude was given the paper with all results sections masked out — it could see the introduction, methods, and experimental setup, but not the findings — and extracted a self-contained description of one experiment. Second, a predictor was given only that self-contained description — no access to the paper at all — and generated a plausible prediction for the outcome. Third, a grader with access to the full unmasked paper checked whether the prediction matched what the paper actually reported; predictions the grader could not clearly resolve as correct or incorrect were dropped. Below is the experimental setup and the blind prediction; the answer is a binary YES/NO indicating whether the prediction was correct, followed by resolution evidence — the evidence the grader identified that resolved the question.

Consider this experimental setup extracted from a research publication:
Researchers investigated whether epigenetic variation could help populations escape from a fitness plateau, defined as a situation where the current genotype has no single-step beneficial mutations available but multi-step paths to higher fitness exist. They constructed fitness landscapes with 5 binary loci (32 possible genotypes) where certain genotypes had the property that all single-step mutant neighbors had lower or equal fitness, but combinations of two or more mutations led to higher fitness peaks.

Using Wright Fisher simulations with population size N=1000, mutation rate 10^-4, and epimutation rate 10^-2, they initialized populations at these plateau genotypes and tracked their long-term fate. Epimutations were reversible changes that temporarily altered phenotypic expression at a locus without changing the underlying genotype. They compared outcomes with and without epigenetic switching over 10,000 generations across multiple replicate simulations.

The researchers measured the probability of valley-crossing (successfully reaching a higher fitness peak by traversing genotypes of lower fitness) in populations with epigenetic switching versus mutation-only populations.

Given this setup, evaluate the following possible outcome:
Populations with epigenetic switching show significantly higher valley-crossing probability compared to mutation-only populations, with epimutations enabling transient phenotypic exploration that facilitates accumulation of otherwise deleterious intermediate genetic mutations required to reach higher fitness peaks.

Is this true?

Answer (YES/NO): NO